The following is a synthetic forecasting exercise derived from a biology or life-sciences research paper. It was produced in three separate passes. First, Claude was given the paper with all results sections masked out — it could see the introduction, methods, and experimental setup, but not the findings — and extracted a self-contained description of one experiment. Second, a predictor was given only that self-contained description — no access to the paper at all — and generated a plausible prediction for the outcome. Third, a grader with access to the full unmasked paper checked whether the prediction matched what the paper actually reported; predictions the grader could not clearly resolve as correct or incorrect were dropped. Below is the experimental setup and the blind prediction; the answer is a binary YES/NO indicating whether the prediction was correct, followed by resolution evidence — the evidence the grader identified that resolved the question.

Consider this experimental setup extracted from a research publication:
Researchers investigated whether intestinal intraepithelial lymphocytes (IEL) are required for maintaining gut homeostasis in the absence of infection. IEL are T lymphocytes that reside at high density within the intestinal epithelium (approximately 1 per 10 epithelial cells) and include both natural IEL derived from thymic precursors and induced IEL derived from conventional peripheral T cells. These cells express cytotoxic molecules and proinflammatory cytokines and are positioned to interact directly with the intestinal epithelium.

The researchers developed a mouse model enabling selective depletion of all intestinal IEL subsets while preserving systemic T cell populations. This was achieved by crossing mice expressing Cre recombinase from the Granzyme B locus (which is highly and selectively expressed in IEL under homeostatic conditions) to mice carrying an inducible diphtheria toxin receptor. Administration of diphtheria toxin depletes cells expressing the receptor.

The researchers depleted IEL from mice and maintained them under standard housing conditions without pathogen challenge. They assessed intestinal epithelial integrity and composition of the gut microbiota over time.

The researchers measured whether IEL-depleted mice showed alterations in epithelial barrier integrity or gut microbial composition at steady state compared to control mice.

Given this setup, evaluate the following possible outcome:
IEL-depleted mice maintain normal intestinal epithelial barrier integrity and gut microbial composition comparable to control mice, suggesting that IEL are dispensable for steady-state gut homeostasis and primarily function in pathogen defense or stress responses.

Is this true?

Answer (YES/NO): YES